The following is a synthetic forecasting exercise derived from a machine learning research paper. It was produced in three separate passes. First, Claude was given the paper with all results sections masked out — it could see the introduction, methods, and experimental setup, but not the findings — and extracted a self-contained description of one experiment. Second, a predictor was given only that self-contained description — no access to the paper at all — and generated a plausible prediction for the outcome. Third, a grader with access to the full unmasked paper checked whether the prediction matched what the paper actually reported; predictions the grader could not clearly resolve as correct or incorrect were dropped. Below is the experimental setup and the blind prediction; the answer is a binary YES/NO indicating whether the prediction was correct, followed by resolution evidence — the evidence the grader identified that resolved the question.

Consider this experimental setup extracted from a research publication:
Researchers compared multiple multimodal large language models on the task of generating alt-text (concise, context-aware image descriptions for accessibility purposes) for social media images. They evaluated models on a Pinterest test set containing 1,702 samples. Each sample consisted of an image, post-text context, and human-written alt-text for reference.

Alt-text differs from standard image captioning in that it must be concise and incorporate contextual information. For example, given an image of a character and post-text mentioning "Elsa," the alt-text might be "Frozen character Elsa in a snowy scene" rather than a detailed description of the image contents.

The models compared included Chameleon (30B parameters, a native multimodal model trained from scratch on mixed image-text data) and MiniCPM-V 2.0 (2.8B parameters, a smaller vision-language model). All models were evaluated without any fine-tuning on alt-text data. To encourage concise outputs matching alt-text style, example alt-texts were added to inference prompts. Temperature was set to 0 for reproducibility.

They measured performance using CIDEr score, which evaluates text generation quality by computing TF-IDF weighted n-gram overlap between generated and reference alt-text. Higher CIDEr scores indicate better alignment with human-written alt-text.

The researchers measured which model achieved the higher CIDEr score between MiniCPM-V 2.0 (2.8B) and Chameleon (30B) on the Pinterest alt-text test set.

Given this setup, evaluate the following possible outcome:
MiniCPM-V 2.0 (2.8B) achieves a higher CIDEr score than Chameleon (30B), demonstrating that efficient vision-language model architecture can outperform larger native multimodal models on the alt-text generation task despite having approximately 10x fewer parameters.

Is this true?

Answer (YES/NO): YES